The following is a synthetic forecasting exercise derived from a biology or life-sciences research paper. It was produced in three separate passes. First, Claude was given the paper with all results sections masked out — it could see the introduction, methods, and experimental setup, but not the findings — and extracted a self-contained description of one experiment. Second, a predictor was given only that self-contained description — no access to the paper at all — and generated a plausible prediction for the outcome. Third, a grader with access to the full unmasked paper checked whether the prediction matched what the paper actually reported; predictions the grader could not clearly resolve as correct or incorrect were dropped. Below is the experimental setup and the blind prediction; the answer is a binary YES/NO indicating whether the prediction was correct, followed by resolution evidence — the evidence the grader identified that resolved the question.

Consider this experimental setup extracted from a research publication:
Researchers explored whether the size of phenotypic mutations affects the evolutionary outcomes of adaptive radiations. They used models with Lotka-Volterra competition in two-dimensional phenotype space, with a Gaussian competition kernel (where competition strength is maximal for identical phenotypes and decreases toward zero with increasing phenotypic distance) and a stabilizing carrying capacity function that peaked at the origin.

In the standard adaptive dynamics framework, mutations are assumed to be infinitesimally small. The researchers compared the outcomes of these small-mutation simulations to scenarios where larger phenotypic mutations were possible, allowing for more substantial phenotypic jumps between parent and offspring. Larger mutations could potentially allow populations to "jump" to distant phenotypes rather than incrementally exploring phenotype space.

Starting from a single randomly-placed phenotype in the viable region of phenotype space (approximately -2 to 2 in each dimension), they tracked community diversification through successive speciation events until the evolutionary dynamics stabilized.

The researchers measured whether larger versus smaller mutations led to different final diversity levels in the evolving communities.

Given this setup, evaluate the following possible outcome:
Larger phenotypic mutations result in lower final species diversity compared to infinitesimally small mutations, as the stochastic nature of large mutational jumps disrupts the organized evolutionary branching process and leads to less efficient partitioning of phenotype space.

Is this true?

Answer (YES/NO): NO